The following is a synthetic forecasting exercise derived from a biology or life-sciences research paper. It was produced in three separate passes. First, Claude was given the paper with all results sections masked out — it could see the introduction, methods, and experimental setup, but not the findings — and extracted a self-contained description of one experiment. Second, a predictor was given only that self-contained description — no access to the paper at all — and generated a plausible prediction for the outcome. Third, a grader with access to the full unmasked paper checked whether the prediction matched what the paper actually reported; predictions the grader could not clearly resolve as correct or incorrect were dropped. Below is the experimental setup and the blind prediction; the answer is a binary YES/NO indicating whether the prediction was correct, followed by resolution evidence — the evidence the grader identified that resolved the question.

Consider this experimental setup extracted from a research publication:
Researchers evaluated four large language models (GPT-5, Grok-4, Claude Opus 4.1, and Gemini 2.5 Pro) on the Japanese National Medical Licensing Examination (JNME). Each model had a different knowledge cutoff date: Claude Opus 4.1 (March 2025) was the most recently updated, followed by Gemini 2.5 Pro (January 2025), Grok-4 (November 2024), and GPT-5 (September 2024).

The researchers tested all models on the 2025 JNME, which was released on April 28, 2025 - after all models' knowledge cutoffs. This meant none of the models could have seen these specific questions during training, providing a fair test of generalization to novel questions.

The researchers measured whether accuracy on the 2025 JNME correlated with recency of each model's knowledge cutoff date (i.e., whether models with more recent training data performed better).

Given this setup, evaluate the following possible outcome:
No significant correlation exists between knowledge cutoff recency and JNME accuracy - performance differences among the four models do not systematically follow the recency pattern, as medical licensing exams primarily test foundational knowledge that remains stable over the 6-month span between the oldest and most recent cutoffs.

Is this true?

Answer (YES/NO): YES